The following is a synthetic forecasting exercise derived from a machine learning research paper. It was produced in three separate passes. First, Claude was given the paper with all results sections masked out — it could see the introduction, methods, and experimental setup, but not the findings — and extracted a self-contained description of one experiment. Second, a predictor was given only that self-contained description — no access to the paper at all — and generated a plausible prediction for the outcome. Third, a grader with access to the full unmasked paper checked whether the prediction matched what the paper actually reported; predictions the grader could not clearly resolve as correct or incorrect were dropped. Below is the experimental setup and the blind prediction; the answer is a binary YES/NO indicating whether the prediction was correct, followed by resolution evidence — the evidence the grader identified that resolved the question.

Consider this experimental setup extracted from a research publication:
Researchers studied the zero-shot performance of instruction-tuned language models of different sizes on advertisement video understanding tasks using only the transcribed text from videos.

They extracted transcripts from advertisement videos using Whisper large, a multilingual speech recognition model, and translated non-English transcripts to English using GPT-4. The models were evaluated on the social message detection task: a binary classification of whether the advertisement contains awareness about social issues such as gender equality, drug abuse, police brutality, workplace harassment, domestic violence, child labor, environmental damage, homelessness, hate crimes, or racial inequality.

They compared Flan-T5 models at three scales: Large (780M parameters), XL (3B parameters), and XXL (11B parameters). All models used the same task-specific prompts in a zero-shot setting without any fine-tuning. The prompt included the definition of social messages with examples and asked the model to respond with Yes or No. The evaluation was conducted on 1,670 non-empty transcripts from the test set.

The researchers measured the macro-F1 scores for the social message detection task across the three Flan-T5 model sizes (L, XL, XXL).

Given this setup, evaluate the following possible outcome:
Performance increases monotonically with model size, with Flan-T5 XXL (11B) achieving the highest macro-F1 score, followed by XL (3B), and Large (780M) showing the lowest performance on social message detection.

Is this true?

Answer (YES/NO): YES